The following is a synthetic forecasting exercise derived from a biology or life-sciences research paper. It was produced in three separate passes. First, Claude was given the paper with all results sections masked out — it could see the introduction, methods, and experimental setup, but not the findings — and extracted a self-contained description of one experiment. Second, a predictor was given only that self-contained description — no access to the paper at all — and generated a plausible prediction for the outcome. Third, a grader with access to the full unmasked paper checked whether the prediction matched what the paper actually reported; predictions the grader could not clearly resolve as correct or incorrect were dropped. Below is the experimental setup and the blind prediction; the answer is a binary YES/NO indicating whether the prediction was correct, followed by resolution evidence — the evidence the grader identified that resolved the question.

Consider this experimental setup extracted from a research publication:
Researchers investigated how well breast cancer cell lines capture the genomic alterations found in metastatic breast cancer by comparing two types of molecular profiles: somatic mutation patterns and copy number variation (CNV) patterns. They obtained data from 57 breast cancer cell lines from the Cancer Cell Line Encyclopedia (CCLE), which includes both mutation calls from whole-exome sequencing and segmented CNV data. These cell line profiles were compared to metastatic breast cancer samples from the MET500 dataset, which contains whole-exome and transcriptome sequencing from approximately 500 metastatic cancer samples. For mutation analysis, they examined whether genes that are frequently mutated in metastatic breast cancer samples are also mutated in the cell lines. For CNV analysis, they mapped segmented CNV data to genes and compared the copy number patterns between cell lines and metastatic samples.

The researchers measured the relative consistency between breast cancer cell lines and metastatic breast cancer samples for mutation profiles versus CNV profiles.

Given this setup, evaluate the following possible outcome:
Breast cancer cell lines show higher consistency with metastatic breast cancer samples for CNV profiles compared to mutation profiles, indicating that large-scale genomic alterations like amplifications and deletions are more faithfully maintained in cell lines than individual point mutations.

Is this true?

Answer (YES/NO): YES